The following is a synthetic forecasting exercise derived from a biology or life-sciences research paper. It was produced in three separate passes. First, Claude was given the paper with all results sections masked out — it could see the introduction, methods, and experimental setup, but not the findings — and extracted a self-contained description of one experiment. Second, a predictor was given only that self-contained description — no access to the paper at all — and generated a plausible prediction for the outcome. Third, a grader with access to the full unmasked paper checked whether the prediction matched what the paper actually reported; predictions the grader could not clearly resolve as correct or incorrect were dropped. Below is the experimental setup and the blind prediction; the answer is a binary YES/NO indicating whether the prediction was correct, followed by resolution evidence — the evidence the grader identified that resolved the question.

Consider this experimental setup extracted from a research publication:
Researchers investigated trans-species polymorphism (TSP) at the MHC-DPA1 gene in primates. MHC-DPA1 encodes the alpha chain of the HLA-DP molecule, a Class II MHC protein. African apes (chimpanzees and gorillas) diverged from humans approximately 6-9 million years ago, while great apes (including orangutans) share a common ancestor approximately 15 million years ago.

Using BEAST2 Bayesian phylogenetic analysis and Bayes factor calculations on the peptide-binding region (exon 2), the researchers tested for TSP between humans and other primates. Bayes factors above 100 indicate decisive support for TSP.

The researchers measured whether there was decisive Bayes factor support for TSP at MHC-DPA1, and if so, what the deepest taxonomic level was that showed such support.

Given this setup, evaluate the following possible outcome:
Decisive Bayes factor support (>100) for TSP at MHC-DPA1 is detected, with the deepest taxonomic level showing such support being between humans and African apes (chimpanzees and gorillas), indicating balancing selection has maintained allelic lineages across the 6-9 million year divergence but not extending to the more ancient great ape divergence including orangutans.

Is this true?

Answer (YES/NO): YES